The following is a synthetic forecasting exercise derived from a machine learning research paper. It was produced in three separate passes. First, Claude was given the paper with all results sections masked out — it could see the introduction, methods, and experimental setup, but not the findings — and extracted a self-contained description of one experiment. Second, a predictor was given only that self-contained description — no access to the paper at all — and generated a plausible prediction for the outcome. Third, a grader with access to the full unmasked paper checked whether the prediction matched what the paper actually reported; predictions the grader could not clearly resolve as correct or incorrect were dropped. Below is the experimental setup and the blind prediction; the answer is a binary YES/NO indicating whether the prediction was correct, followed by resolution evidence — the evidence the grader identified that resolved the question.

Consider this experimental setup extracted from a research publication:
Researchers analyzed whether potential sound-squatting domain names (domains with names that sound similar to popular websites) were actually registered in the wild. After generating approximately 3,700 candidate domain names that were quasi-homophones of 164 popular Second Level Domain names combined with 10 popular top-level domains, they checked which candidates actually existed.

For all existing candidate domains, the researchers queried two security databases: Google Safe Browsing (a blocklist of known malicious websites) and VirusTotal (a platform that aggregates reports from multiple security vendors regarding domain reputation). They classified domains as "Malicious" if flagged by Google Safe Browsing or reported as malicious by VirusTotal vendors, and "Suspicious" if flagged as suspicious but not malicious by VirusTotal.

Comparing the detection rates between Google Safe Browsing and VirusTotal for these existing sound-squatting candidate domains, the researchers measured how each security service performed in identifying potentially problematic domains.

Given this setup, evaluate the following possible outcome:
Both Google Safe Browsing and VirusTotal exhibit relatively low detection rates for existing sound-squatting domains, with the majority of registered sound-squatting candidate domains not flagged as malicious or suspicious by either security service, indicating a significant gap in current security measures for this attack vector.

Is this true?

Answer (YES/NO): YES